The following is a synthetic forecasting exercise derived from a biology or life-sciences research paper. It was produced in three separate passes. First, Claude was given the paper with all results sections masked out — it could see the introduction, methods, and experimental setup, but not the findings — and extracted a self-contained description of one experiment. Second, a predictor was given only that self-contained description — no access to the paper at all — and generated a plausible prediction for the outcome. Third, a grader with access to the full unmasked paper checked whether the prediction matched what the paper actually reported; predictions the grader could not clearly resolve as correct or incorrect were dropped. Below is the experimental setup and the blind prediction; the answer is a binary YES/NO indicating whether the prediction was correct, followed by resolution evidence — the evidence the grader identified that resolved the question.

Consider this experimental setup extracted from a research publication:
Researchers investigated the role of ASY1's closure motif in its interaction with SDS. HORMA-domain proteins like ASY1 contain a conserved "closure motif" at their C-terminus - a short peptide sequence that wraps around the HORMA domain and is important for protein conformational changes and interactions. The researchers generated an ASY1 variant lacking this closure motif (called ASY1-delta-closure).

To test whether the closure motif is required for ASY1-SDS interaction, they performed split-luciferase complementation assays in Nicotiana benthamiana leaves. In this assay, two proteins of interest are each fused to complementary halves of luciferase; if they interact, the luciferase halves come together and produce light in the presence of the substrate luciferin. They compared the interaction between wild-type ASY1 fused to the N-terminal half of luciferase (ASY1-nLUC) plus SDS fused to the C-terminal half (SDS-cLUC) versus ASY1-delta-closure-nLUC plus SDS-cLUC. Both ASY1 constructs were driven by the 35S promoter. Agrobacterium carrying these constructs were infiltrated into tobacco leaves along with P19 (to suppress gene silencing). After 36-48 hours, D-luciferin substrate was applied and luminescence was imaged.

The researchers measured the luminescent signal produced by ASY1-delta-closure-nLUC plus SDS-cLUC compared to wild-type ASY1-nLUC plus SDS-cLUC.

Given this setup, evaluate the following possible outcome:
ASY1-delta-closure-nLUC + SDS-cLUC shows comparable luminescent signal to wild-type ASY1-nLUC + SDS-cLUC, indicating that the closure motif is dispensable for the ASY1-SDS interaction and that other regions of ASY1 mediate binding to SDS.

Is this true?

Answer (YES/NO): YES